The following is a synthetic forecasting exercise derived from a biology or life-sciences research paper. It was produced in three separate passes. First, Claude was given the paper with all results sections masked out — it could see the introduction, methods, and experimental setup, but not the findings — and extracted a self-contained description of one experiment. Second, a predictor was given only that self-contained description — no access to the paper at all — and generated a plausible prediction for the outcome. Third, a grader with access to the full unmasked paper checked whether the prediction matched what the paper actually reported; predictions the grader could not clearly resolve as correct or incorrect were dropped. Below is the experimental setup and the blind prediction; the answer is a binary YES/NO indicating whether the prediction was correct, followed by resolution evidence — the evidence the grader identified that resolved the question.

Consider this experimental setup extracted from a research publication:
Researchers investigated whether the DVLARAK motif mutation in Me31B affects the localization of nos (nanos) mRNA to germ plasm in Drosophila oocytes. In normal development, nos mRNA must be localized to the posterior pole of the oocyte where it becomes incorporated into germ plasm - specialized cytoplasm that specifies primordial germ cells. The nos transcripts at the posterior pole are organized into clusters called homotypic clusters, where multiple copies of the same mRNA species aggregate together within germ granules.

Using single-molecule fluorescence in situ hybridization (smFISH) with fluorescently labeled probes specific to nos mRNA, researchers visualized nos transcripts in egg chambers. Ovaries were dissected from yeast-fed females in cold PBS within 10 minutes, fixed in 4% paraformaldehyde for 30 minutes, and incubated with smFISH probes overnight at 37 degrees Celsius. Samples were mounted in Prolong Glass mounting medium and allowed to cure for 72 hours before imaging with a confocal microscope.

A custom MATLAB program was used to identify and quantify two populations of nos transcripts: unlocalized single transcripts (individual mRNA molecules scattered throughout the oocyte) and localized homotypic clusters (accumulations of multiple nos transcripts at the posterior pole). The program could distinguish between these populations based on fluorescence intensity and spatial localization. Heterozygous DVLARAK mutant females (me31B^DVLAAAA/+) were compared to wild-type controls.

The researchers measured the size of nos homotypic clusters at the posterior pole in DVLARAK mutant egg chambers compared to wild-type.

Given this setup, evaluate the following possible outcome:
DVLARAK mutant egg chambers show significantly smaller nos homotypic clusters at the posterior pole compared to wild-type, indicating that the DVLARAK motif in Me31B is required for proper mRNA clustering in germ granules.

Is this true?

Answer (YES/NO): YES